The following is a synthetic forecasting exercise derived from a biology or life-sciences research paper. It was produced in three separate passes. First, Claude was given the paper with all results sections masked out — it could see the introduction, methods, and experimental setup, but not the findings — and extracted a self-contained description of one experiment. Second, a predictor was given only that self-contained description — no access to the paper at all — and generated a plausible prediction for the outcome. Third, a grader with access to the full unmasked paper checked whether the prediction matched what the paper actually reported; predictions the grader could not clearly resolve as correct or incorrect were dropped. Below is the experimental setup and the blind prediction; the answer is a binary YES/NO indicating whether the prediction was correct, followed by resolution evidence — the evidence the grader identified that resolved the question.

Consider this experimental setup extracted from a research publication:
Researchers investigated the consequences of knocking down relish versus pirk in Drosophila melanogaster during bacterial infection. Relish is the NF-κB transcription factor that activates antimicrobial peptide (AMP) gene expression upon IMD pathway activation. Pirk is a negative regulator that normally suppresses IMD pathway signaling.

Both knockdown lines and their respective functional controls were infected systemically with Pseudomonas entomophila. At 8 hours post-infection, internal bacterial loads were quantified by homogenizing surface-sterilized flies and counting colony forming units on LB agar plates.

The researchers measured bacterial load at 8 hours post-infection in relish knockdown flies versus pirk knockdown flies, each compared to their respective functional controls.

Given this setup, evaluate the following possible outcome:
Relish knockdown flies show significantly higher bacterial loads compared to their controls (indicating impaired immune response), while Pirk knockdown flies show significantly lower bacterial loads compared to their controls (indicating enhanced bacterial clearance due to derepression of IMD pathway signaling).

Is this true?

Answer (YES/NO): YES